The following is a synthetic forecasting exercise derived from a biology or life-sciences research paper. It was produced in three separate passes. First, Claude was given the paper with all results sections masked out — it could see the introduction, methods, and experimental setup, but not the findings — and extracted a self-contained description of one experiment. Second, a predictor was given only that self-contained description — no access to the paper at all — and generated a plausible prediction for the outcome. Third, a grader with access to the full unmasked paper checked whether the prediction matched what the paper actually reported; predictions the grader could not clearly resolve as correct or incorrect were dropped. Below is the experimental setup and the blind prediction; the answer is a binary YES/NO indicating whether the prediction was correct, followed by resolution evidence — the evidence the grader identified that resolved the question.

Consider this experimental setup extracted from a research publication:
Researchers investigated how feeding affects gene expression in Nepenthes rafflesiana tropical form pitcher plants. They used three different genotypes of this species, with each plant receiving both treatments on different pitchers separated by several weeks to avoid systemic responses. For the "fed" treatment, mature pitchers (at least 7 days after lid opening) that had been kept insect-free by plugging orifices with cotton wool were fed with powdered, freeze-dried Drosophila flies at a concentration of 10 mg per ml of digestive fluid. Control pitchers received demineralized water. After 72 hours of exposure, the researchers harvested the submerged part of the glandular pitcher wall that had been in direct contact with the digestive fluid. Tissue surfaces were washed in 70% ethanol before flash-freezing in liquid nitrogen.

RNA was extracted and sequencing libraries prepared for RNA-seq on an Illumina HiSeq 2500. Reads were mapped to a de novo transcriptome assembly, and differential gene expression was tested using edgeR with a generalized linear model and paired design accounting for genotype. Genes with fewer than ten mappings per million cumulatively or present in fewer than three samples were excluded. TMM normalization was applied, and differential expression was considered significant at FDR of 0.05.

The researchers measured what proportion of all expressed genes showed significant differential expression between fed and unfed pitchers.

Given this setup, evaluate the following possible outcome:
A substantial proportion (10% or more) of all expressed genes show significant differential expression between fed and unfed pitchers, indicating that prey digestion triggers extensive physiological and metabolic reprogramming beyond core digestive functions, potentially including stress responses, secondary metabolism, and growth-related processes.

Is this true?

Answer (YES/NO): YES